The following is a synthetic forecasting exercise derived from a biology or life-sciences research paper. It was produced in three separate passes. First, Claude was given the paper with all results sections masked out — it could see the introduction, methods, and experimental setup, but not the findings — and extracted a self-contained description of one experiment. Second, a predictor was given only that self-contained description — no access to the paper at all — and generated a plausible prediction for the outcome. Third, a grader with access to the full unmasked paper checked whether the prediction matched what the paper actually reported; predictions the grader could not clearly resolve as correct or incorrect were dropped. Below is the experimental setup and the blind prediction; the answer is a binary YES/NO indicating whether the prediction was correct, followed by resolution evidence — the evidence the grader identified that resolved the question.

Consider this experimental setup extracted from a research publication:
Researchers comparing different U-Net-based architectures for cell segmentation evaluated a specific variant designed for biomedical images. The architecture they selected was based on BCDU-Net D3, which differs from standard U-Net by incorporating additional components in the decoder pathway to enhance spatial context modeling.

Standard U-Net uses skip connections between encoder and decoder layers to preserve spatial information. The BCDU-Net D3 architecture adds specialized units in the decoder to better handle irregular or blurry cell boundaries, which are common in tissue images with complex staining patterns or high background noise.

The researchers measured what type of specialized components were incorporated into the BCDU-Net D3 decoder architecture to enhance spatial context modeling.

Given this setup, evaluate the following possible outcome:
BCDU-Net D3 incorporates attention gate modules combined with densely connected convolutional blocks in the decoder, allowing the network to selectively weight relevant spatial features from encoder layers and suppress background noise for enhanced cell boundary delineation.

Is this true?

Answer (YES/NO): NO